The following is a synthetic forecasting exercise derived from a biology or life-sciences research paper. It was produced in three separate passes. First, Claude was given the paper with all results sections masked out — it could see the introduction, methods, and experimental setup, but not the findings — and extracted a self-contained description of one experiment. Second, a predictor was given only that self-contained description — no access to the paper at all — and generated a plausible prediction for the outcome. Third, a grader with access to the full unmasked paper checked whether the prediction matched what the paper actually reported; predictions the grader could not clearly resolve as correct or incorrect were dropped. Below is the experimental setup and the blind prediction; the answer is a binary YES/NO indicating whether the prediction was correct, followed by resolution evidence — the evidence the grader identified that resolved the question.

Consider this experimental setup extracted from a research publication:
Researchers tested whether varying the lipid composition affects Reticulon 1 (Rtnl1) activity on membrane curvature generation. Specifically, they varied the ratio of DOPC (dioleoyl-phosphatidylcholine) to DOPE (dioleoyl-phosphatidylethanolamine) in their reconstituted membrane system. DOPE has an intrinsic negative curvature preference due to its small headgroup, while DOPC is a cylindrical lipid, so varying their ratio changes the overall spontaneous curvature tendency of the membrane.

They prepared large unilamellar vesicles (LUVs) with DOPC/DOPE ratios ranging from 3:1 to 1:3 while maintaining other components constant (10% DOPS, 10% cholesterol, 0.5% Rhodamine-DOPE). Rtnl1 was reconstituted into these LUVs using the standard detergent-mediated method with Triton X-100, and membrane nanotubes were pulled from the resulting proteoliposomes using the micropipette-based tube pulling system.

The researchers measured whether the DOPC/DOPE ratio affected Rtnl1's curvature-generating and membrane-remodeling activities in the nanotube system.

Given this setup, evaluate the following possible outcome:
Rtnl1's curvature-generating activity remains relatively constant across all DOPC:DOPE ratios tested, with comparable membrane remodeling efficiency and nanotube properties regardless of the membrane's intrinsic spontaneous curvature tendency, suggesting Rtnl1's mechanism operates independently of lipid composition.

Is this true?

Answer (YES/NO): YES